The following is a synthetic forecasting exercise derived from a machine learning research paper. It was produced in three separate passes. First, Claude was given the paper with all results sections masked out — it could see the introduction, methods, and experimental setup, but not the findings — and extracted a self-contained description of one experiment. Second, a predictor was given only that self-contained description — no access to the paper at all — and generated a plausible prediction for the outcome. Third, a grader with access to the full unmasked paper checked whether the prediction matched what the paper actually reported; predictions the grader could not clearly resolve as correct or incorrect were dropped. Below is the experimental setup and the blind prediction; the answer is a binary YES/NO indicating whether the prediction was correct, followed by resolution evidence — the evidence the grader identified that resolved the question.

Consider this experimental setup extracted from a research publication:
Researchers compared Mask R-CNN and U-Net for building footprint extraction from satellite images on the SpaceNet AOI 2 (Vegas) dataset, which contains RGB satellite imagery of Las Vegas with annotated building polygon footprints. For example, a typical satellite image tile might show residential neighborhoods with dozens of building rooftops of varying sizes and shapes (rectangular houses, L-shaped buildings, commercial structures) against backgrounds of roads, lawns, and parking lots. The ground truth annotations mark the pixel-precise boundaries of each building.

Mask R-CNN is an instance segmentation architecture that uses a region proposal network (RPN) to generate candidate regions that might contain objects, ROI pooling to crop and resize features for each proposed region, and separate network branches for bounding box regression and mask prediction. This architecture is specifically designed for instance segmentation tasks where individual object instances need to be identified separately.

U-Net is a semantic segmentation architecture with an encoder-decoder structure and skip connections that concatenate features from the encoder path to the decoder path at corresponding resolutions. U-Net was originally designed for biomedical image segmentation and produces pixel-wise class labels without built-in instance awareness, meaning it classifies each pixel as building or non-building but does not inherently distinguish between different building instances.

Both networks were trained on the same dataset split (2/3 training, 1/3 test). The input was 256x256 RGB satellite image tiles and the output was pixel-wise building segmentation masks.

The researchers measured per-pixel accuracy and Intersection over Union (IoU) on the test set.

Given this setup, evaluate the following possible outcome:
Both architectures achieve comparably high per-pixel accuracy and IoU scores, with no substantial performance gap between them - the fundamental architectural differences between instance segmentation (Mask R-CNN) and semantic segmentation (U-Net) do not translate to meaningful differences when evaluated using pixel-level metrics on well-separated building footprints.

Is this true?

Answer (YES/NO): NO